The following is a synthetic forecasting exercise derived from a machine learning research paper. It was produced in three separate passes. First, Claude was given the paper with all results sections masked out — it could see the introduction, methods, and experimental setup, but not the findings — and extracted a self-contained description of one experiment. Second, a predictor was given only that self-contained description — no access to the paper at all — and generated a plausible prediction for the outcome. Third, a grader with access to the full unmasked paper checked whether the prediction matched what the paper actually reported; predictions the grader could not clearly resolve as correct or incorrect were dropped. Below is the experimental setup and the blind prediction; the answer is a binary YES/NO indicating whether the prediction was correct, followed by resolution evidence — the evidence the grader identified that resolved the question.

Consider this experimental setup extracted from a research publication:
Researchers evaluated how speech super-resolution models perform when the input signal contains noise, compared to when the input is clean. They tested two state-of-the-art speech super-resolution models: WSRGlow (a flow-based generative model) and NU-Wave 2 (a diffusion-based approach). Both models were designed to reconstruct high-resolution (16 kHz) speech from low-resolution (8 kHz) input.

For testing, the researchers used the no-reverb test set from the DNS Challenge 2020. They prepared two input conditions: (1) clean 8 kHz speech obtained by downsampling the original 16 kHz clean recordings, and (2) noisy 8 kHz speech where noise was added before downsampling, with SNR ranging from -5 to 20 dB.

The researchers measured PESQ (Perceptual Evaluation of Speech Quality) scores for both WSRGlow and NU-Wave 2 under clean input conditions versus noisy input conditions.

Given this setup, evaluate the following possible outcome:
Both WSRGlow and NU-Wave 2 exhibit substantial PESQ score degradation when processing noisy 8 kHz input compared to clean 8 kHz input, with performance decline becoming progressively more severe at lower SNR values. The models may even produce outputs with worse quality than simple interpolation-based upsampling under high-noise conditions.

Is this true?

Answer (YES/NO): NO